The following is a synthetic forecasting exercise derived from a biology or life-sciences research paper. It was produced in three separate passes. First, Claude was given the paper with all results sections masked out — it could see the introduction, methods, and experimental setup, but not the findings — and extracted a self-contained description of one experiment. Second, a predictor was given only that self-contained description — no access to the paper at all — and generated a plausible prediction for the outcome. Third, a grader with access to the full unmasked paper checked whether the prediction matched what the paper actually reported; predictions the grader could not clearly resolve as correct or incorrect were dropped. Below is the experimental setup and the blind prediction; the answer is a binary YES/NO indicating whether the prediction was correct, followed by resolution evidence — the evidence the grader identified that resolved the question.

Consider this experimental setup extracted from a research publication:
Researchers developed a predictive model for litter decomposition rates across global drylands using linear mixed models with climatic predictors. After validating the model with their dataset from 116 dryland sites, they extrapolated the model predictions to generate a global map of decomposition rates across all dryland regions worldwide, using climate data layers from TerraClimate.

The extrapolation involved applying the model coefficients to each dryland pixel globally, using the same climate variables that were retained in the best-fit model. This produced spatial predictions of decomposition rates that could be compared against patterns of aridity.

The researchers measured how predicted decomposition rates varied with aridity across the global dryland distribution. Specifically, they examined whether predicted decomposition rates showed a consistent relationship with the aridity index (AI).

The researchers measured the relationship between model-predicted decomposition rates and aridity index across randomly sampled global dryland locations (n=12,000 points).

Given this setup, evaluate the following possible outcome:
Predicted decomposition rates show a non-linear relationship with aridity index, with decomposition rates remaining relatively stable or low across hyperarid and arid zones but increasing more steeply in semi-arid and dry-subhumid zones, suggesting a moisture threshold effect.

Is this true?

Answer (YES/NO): NO